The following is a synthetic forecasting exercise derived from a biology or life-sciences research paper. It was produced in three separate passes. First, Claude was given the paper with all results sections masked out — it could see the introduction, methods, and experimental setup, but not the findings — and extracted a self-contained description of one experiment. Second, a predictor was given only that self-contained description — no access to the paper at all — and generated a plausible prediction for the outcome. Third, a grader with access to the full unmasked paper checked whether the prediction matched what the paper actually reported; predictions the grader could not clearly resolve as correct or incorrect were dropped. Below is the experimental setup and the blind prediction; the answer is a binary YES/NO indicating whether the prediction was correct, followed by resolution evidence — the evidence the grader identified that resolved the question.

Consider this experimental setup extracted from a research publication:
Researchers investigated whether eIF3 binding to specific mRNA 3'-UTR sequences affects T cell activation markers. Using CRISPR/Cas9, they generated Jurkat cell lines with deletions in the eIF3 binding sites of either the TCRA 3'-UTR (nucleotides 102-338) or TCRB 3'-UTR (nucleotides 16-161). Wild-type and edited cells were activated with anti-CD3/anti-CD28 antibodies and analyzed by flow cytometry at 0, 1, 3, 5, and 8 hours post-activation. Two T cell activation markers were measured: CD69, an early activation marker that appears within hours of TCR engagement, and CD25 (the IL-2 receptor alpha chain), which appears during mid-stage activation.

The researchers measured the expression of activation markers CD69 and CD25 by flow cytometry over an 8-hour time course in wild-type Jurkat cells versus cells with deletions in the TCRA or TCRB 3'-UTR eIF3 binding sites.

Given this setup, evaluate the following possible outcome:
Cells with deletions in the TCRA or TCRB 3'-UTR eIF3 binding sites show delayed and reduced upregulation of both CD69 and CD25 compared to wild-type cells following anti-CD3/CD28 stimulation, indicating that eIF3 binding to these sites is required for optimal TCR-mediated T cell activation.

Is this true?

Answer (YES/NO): YES